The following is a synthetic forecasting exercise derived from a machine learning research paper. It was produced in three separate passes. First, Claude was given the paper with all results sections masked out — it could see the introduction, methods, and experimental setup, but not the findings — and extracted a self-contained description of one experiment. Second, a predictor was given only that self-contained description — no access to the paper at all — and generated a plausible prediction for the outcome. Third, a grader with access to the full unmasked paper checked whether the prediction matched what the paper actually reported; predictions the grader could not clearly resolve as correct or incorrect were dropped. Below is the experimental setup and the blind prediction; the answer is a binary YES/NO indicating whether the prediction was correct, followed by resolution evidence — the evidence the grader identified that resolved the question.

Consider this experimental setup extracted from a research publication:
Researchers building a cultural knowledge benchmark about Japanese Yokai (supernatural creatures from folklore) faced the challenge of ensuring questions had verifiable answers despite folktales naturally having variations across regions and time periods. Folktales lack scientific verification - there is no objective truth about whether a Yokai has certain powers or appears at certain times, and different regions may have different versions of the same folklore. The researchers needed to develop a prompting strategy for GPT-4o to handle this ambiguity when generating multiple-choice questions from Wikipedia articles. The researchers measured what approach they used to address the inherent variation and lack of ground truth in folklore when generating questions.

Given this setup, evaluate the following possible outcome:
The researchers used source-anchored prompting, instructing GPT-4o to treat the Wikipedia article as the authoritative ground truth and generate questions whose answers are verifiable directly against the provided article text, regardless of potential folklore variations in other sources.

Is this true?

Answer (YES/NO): NO